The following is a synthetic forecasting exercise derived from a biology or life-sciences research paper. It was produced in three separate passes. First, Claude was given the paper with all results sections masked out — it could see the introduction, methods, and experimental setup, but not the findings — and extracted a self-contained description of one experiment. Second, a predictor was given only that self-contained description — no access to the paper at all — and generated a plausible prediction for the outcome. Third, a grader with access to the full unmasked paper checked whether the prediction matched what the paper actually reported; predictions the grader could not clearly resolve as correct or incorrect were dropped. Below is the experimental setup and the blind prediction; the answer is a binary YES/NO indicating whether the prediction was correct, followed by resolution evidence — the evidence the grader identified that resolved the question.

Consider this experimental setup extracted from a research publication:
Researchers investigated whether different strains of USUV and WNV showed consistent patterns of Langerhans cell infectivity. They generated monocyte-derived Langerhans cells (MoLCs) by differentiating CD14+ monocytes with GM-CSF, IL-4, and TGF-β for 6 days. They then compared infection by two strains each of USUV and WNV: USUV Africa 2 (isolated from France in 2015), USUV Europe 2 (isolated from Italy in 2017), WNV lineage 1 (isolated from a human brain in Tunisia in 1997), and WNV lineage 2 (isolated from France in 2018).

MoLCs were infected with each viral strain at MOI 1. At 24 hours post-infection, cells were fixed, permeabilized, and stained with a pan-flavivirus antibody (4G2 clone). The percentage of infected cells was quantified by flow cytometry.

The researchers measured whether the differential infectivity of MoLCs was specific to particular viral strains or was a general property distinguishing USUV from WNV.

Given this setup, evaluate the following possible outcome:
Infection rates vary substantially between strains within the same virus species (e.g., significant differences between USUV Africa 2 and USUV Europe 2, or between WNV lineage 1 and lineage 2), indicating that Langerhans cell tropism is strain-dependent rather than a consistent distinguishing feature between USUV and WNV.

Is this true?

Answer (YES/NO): NO